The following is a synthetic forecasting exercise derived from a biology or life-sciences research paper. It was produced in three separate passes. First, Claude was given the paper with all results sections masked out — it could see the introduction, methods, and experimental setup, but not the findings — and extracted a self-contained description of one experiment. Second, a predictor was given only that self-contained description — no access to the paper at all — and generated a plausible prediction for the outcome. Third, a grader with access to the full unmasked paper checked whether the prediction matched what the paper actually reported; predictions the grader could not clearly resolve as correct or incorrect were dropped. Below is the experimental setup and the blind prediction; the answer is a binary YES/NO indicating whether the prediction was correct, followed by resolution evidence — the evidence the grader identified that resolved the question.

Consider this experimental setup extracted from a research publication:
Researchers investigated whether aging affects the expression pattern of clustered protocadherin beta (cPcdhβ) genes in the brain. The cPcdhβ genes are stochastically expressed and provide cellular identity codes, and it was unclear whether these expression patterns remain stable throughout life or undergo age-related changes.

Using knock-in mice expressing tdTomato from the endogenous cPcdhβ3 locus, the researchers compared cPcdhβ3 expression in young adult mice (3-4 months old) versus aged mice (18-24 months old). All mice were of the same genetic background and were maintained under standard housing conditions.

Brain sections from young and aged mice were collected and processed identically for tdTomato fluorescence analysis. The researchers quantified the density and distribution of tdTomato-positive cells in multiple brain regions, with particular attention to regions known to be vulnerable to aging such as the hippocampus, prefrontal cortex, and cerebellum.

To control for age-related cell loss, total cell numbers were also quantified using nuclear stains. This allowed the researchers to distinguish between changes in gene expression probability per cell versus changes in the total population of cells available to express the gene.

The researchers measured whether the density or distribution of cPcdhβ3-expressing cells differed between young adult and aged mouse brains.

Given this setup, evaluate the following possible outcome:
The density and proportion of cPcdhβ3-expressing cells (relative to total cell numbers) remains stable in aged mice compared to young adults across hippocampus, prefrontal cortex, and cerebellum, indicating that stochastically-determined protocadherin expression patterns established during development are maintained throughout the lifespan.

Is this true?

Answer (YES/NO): NO